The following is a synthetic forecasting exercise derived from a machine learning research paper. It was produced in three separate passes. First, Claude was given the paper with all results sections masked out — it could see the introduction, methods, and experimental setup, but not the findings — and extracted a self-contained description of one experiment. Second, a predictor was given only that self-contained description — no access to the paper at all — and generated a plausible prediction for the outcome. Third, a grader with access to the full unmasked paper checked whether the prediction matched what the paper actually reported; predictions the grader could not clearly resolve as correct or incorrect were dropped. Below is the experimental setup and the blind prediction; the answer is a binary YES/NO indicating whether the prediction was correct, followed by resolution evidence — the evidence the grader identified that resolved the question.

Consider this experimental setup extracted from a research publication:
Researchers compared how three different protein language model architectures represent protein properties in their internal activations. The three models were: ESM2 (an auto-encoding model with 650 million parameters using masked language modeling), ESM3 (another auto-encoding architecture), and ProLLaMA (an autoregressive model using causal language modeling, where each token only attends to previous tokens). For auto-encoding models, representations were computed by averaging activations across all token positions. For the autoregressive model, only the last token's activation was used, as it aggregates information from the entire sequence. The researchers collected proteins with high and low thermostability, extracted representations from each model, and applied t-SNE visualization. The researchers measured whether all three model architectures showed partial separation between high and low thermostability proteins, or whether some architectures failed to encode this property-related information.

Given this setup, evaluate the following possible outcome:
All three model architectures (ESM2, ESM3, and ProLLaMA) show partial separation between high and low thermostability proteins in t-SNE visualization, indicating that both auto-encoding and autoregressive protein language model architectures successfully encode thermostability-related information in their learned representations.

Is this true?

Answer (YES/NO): YES